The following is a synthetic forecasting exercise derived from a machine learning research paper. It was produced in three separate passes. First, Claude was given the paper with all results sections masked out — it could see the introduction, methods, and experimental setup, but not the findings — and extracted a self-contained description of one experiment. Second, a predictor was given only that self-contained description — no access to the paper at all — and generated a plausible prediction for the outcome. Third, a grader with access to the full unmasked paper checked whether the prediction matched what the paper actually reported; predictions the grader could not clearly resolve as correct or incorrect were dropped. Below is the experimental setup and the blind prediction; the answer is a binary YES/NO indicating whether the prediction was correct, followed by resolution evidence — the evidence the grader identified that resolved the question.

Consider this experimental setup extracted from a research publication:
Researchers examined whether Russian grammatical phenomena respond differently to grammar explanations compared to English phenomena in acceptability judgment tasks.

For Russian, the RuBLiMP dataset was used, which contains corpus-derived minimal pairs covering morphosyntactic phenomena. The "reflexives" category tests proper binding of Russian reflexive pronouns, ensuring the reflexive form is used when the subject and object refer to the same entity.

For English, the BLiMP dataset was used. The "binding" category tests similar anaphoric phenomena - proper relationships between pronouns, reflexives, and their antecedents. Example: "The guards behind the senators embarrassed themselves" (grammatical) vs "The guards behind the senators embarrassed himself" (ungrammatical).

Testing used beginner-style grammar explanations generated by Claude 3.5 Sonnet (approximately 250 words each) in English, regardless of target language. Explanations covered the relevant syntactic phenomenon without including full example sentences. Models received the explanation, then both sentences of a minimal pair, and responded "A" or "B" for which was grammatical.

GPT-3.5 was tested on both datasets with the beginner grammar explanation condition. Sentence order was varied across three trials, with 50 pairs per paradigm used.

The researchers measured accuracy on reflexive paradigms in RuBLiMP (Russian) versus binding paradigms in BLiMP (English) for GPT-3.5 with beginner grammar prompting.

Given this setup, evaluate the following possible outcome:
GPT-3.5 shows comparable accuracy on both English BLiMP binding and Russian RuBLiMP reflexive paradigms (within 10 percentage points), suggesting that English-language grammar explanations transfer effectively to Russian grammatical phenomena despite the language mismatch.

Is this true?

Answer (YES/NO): NO